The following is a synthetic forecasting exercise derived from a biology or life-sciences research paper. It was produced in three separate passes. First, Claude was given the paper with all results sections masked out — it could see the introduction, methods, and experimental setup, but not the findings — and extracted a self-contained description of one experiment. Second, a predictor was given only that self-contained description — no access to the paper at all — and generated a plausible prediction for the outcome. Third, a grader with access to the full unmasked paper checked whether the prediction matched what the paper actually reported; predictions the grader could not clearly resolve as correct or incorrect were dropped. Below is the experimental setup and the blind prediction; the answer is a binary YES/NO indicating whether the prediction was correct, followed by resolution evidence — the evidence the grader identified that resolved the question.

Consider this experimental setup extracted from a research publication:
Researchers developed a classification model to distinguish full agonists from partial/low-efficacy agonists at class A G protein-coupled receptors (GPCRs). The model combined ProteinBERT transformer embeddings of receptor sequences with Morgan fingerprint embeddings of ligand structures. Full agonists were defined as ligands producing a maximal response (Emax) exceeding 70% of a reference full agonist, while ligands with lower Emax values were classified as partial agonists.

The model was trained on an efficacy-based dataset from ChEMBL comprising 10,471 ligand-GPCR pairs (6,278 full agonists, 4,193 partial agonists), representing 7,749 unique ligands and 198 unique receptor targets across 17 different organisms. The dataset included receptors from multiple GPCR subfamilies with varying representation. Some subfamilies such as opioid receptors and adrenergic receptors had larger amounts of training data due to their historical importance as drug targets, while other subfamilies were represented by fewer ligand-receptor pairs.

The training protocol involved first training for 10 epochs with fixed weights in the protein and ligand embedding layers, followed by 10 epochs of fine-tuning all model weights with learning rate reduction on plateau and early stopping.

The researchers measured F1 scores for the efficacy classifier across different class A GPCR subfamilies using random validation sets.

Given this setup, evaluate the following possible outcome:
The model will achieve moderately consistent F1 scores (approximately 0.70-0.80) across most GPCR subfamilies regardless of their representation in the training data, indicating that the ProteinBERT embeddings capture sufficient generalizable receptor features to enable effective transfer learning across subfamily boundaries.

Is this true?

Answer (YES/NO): NO